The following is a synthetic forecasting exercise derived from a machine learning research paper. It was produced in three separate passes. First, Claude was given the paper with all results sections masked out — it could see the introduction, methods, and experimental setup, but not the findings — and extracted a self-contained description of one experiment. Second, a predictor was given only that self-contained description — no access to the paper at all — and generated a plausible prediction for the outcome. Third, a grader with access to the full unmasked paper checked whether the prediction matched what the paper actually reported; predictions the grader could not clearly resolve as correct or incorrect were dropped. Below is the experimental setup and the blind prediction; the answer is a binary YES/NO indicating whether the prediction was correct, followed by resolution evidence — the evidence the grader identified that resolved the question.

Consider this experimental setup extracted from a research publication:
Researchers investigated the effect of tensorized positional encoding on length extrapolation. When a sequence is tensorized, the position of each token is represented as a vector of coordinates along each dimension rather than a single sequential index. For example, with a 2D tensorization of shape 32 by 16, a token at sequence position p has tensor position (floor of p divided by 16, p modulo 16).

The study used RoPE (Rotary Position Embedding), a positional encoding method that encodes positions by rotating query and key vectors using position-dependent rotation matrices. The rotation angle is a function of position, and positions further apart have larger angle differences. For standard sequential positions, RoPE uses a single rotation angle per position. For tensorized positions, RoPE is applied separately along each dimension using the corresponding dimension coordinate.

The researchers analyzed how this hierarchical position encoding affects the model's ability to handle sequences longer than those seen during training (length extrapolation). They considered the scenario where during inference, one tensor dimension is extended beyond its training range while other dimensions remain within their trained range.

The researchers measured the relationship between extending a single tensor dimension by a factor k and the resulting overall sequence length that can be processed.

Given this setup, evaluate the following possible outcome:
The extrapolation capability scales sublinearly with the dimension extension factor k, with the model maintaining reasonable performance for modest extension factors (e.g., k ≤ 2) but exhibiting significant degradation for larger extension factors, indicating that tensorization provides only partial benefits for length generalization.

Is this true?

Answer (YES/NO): NO